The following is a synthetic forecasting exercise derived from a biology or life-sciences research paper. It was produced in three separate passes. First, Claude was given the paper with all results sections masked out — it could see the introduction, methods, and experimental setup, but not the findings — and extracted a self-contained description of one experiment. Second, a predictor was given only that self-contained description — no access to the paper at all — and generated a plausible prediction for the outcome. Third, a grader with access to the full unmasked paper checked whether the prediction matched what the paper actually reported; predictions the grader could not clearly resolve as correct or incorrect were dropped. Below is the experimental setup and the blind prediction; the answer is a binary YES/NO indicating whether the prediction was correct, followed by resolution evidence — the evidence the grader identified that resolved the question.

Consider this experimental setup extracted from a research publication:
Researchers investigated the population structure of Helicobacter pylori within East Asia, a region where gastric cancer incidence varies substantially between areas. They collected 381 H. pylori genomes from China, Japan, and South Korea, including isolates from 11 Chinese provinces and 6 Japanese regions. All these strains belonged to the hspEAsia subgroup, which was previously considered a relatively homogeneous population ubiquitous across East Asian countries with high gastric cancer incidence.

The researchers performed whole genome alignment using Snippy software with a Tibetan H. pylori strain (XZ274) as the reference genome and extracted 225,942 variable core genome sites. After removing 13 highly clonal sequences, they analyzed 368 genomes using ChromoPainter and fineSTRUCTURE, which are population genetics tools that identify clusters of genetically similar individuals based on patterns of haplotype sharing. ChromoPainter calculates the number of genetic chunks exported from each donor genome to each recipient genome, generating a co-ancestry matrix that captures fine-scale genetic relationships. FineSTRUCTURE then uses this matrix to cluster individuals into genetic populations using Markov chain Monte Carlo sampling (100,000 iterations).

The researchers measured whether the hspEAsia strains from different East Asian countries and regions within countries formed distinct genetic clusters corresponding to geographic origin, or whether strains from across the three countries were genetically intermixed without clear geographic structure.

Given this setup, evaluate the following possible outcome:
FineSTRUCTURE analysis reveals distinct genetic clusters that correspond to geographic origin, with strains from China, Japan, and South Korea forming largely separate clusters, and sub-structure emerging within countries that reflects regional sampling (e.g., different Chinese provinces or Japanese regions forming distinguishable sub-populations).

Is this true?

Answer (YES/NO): YES